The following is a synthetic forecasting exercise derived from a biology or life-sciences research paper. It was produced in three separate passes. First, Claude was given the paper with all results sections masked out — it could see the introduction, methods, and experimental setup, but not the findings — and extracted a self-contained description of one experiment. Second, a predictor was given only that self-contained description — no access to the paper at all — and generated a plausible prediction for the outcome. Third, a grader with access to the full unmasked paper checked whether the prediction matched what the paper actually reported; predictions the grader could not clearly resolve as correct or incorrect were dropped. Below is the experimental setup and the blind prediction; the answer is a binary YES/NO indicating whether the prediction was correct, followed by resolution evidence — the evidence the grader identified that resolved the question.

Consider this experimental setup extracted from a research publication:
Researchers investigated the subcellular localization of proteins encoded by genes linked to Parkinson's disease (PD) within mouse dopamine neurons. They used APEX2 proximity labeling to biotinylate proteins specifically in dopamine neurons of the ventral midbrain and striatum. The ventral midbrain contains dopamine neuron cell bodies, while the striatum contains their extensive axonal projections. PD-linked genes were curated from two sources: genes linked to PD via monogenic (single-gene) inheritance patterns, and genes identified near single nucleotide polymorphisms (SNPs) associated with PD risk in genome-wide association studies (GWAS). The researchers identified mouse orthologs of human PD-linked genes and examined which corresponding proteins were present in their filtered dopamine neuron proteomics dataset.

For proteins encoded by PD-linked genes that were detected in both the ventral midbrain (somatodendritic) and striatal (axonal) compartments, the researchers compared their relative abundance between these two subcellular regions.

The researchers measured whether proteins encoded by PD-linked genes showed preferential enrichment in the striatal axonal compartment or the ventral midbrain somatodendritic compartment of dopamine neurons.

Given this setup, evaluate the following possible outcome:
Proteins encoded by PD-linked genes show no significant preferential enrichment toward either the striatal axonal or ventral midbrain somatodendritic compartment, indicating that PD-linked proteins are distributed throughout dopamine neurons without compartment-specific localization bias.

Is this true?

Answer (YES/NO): NO